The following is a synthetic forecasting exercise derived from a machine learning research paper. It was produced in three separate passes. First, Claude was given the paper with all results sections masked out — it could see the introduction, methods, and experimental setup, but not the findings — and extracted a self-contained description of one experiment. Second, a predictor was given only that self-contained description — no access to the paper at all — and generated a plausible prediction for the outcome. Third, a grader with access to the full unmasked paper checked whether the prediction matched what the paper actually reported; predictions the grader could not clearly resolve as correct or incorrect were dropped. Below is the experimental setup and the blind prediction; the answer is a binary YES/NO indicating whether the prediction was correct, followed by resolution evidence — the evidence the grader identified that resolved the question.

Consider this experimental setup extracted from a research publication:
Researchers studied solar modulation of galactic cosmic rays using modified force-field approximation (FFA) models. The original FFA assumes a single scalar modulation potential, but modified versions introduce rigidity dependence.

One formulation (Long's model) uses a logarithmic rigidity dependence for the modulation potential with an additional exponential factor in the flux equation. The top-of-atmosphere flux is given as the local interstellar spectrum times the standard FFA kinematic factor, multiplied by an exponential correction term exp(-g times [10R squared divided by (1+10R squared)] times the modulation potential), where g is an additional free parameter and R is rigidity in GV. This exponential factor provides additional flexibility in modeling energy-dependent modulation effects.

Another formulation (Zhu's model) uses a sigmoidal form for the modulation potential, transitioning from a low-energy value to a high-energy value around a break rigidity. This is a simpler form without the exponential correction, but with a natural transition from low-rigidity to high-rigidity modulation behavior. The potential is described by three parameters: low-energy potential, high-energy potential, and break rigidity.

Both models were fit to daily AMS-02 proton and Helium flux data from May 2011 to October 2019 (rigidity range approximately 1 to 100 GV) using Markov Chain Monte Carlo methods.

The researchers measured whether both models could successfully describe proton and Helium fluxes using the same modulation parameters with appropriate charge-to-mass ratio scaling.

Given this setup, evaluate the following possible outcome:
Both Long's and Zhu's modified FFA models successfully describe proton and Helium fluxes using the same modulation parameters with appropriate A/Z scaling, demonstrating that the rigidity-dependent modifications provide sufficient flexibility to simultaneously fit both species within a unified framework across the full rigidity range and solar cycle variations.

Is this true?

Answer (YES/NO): YES